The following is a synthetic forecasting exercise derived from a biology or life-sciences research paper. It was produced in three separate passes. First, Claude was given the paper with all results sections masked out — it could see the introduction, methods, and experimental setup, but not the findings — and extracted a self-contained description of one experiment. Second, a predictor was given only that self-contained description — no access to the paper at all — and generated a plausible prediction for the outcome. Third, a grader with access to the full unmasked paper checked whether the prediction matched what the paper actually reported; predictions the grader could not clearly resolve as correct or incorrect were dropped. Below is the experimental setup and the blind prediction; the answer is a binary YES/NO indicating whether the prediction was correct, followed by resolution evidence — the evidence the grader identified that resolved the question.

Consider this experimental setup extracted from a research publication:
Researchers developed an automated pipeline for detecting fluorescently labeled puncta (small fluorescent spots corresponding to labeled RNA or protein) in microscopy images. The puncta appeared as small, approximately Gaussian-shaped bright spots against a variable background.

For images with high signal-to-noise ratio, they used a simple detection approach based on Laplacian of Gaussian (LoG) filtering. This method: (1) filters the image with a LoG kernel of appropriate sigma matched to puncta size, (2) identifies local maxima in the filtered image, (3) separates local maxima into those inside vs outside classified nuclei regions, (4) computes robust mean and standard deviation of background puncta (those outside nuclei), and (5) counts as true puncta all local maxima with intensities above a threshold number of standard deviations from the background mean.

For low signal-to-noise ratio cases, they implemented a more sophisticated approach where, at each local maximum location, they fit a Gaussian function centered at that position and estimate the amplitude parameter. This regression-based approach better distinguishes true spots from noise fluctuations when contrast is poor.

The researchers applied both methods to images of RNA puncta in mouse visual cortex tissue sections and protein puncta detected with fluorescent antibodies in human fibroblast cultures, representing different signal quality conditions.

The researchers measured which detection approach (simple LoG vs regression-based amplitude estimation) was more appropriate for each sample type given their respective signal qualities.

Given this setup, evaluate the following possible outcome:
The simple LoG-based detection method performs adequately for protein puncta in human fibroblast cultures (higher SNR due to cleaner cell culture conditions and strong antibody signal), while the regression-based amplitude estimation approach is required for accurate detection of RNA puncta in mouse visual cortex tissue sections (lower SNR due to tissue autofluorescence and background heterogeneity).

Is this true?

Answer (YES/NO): YES